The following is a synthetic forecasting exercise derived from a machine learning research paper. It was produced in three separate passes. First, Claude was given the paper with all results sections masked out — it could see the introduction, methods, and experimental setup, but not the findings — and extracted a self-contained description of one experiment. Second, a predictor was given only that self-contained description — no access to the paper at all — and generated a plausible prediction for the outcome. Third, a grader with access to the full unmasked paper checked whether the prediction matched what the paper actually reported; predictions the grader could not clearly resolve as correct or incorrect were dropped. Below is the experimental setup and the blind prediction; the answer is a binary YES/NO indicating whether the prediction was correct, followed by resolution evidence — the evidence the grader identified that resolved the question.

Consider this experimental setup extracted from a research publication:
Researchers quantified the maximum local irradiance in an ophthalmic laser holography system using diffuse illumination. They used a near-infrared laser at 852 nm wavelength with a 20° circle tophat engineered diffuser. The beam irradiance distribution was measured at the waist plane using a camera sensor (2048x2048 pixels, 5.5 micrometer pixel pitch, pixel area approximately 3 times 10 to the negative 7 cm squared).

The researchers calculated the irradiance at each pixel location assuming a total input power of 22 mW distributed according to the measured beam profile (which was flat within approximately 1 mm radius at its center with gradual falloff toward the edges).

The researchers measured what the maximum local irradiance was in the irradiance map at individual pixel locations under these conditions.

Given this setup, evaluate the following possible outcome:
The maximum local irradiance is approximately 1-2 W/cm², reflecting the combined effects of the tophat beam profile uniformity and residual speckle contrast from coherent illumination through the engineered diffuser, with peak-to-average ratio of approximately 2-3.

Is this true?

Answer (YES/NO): NO